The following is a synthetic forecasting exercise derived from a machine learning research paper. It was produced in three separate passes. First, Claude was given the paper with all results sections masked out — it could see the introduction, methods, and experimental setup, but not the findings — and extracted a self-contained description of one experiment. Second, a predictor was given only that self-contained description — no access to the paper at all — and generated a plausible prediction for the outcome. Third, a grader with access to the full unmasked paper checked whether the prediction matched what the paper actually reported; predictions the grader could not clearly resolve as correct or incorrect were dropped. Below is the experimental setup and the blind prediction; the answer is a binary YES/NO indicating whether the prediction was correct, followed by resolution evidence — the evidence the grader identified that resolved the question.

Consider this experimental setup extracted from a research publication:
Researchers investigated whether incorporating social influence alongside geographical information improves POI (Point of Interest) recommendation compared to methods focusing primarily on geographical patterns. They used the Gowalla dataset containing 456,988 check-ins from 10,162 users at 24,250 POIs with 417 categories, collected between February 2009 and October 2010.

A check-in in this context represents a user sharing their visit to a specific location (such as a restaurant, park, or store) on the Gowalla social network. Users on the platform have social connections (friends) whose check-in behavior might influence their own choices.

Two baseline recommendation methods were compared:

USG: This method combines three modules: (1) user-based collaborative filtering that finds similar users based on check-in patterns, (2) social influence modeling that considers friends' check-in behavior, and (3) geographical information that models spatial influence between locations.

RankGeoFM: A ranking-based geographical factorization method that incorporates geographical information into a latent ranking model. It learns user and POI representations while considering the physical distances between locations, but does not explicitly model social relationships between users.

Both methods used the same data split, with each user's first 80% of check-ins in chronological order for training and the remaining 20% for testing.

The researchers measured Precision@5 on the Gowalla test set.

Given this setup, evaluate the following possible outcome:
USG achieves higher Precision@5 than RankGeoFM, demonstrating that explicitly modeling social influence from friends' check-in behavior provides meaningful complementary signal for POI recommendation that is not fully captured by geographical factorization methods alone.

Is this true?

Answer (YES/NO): NO